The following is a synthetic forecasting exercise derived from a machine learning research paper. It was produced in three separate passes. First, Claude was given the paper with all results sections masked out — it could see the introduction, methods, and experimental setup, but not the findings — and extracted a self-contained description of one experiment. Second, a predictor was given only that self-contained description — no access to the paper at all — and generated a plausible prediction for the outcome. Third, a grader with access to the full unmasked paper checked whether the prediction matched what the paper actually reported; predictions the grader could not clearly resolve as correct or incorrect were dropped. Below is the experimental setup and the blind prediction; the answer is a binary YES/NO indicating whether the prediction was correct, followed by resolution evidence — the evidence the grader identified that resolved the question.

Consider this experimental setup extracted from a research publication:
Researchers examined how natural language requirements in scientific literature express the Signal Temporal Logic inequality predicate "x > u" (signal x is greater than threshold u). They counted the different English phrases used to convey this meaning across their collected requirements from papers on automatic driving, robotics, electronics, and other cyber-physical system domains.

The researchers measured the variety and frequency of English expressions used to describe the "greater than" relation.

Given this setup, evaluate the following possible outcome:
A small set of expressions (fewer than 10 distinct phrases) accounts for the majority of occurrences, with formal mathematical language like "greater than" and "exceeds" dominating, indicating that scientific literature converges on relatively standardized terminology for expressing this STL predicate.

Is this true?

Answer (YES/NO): NO